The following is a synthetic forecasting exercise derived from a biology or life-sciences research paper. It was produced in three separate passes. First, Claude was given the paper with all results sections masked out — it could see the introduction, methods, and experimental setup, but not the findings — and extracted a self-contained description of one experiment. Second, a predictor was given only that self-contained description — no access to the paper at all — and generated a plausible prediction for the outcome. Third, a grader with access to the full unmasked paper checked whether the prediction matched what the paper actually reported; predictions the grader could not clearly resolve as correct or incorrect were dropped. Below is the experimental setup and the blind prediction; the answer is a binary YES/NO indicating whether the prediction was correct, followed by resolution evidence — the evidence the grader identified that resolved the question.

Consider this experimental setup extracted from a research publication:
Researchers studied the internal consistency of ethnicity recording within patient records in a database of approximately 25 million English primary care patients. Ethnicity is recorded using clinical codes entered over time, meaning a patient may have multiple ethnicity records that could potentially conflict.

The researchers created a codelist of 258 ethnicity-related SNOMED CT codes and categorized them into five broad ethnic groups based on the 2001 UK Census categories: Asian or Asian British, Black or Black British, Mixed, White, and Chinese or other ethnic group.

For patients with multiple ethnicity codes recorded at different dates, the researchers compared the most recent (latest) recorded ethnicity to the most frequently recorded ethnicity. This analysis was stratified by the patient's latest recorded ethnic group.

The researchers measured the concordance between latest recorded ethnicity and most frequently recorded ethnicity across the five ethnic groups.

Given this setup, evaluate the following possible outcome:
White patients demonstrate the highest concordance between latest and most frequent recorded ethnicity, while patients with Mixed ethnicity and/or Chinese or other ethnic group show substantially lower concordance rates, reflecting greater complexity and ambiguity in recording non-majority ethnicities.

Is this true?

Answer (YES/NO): YES